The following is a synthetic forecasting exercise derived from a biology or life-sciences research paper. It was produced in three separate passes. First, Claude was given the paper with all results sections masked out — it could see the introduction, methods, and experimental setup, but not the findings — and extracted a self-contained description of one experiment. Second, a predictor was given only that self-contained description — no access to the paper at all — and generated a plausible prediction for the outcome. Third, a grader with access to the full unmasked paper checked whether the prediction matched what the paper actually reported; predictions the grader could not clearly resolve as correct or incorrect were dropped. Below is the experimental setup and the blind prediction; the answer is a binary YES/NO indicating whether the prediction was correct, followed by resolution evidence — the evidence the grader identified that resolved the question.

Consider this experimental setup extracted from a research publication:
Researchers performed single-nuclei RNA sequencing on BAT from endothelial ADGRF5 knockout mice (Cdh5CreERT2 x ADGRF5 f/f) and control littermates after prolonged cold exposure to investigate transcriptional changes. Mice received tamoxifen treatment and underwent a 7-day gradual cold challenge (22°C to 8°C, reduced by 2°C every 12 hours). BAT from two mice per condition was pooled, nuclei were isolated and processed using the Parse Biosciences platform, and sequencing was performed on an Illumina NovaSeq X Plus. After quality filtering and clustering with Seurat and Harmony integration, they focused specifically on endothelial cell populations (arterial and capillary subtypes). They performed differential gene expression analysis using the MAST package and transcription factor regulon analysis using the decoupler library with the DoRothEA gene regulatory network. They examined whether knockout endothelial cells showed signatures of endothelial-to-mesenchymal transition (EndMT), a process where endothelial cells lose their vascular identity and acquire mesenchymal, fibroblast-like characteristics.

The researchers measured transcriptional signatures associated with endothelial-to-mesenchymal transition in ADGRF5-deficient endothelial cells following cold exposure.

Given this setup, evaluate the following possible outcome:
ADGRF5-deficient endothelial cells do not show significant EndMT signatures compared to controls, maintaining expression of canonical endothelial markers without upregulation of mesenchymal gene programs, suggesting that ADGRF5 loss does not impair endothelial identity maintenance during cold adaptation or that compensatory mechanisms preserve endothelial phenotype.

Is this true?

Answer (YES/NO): NO